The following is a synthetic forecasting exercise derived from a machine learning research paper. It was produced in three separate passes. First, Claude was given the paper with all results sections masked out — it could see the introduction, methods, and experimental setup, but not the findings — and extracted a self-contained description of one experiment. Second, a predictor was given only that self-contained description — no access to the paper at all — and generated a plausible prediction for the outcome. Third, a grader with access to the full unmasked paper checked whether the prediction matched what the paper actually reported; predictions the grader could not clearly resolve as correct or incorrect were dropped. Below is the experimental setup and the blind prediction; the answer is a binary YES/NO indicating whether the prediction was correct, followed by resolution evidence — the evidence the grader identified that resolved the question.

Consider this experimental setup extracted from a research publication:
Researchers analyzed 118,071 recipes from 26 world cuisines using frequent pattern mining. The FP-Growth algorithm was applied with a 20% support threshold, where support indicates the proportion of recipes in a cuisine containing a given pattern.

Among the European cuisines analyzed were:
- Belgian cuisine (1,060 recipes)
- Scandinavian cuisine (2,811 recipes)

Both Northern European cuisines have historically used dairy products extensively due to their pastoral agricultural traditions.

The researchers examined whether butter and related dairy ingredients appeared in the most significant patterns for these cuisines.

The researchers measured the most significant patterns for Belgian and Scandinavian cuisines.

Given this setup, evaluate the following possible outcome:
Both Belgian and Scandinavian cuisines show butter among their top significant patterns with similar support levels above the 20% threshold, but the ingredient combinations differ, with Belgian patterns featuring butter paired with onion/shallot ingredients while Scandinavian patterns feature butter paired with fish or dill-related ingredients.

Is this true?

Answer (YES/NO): NO